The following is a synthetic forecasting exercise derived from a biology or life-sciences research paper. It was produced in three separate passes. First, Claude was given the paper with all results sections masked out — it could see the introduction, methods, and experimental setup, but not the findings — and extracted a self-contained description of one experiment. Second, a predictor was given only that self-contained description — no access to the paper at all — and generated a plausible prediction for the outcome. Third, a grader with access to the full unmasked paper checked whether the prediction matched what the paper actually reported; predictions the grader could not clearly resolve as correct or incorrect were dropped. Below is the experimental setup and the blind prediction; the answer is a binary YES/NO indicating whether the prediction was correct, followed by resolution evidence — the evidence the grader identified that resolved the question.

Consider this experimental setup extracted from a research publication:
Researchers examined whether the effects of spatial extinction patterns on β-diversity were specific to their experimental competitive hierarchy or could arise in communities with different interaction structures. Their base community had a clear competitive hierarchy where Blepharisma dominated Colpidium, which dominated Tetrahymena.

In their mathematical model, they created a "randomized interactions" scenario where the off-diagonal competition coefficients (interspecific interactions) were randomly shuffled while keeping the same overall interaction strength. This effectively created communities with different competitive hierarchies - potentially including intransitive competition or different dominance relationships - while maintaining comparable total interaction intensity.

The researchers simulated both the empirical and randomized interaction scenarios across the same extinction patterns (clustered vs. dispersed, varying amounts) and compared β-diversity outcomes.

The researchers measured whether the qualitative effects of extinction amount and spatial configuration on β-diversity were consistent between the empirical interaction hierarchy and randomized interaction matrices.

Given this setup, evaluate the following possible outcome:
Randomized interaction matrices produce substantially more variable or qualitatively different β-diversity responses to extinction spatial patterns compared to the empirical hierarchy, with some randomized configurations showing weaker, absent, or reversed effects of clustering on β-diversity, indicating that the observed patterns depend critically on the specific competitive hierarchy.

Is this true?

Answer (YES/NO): NO